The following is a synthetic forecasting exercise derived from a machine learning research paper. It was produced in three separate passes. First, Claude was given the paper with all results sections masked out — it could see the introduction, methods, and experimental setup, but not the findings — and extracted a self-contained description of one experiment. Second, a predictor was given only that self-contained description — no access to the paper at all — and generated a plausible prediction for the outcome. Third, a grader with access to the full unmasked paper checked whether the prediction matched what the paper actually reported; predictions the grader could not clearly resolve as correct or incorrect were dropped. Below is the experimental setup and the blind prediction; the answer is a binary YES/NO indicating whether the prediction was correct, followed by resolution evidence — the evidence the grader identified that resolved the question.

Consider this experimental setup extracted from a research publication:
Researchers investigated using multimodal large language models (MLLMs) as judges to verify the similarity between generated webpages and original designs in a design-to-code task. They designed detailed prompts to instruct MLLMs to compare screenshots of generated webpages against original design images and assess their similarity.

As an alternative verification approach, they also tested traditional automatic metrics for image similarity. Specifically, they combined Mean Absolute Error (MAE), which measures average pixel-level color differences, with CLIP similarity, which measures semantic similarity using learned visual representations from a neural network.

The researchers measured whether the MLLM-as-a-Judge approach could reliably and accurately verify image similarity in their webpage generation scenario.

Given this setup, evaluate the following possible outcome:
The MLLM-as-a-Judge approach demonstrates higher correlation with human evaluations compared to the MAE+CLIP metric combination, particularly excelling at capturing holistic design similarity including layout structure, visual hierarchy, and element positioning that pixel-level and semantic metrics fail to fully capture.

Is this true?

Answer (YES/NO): NO